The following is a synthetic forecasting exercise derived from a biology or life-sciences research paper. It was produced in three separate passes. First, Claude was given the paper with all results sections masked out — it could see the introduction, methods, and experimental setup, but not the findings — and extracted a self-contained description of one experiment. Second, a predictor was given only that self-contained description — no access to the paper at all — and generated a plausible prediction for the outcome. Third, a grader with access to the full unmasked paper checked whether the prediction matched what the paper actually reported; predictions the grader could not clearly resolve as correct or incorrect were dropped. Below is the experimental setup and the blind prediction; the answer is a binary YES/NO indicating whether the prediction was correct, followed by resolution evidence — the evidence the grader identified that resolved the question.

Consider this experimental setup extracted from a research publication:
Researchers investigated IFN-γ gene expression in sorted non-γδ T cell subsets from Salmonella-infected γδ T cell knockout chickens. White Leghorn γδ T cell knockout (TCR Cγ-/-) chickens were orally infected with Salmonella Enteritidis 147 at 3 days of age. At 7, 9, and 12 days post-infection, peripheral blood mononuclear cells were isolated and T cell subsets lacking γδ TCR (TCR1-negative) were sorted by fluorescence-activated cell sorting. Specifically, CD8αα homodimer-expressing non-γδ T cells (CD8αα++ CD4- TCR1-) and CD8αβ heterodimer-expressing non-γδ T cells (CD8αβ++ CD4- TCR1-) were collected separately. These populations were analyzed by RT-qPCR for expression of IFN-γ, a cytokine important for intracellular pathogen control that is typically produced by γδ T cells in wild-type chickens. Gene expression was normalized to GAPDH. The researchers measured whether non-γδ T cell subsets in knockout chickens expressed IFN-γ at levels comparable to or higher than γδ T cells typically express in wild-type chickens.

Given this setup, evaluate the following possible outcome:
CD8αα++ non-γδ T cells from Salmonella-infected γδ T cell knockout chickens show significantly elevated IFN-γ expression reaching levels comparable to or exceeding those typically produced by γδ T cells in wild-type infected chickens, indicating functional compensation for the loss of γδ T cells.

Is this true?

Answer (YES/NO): NO